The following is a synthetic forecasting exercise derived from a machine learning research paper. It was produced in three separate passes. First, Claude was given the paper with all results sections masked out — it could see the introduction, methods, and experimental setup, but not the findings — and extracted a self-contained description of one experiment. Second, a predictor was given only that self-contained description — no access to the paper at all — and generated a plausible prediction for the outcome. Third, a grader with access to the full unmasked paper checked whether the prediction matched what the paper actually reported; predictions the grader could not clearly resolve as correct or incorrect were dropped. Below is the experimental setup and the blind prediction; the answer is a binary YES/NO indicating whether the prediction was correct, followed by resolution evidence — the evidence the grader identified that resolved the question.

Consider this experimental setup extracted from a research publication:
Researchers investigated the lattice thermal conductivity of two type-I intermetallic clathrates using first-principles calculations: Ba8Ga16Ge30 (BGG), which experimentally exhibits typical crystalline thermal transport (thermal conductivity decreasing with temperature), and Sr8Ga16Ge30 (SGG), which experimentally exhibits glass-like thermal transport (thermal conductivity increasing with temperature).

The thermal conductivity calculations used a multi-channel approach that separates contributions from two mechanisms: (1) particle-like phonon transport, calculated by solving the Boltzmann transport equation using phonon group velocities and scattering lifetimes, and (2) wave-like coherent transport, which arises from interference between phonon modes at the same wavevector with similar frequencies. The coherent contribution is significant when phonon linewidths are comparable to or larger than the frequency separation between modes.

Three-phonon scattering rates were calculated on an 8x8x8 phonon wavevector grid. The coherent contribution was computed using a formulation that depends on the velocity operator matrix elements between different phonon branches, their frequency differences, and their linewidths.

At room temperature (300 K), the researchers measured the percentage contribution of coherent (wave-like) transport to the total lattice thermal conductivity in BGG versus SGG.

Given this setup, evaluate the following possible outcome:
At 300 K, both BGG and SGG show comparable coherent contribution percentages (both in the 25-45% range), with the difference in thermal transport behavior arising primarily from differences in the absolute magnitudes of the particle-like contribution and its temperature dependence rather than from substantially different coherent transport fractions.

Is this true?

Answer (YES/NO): NO